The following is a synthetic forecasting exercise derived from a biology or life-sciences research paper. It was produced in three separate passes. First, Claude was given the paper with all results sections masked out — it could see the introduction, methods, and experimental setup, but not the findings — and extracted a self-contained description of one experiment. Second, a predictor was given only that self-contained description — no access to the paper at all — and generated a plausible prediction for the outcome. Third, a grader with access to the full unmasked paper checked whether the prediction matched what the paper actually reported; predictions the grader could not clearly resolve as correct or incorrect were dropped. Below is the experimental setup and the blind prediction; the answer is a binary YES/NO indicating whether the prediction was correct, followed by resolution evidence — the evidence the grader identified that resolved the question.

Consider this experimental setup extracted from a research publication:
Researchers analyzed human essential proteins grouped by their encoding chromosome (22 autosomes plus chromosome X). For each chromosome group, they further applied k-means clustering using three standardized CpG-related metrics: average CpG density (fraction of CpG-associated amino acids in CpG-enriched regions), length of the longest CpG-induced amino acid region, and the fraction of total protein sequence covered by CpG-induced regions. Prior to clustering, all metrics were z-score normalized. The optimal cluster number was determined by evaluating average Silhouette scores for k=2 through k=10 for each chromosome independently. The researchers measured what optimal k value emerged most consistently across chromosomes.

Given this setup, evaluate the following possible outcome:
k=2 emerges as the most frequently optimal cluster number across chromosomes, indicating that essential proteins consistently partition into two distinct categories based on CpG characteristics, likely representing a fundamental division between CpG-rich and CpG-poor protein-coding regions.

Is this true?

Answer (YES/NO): YES